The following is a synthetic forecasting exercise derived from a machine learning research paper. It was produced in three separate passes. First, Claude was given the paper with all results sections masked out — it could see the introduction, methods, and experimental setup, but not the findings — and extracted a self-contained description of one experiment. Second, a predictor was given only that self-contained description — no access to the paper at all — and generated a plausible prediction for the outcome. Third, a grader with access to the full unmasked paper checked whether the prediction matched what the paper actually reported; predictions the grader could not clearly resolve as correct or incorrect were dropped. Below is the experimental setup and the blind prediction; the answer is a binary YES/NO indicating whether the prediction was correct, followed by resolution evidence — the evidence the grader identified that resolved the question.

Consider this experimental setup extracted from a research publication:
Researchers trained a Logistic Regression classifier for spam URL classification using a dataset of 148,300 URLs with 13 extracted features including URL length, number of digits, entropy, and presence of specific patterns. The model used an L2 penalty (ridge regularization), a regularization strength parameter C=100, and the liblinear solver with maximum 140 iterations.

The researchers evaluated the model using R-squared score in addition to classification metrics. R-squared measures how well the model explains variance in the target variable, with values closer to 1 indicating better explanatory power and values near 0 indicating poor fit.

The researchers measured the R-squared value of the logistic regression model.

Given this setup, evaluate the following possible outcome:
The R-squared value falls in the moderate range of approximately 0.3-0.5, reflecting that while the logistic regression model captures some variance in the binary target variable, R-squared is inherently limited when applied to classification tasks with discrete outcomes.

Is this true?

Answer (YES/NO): NO